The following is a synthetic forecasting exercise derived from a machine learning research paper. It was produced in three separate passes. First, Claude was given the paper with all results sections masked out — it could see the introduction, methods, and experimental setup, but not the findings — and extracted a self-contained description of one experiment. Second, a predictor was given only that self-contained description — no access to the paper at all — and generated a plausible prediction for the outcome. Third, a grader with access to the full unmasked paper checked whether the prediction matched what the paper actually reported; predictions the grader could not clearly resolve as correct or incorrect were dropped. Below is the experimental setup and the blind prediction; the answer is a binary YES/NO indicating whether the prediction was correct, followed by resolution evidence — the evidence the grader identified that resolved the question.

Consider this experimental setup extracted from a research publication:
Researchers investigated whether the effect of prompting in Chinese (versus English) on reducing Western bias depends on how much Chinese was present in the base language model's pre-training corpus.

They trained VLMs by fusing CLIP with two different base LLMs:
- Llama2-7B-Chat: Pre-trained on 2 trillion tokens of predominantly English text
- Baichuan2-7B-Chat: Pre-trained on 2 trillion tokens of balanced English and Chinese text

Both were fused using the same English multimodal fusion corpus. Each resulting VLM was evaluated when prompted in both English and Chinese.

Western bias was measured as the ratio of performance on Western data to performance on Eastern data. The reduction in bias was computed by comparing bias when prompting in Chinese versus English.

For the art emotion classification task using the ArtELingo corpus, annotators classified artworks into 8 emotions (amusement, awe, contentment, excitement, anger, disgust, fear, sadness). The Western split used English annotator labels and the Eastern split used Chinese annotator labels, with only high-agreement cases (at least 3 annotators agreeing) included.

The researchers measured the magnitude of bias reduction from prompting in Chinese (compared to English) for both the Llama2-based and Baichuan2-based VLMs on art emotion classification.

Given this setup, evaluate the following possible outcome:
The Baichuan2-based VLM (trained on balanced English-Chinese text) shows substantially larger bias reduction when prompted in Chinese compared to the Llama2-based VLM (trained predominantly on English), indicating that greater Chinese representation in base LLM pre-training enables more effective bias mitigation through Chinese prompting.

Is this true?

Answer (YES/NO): YES